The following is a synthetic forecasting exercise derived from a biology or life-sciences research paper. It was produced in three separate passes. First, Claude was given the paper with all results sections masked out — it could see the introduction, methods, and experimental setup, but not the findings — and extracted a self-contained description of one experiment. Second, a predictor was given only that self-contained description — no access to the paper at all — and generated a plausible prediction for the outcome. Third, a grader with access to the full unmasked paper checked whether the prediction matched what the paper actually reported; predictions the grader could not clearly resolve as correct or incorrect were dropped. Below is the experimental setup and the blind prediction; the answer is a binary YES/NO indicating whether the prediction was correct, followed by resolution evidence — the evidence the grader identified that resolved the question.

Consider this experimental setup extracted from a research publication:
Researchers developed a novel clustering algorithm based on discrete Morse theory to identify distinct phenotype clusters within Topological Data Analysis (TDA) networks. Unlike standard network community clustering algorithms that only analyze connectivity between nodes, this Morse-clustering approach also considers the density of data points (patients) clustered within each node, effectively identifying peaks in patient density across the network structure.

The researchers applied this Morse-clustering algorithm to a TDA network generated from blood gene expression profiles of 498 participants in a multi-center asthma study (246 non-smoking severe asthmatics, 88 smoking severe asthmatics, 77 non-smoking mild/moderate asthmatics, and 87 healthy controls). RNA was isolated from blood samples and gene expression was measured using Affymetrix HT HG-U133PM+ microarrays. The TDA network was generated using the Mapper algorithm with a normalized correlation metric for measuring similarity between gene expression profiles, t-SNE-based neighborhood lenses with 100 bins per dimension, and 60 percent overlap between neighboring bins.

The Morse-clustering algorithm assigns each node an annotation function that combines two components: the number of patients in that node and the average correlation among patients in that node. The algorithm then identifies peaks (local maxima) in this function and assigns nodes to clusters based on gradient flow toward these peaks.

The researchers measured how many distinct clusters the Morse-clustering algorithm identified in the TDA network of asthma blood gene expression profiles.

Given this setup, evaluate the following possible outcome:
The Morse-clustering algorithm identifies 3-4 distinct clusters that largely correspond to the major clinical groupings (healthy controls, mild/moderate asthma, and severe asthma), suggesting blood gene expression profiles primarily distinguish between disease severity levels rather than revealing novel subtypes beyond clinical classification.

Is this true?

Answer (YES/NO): NO